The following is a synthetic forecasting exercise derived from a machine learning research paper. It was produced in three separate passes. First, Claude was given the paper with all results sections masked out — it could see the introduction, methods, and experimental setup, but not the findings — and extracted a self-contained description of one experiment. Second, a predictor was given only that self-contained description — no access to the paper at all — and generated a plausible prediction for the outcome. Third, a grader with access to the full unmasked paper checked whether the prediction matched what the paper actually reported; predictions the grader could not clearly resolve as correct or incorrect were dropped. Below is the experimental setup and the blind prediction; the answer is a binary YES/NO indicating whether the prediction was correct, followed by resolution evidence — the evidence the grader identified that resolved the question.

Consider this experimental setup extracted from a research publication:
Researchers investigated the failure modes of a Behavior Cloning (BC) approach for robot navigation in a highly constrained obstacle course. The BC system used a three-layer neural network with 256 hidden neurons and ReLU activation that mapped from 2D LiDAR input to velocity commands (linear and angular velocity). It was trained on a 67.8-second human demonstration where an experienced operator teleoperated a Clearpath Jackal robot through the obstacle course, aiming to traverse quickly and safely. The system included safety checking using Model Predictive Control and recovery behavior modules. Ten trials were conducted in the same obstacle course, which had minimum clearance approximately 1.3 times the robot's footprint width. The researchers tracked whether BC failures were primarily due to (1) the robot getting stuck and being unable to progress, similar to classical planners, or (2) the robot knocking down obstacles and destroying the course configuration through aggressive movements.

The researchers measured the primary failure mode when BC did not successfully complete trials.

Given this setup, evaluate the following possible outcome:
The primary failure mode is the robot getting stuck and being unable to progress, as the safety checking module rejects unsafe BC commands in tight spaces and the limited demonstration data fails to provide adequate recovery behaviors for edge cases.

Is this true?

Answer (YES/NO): NO